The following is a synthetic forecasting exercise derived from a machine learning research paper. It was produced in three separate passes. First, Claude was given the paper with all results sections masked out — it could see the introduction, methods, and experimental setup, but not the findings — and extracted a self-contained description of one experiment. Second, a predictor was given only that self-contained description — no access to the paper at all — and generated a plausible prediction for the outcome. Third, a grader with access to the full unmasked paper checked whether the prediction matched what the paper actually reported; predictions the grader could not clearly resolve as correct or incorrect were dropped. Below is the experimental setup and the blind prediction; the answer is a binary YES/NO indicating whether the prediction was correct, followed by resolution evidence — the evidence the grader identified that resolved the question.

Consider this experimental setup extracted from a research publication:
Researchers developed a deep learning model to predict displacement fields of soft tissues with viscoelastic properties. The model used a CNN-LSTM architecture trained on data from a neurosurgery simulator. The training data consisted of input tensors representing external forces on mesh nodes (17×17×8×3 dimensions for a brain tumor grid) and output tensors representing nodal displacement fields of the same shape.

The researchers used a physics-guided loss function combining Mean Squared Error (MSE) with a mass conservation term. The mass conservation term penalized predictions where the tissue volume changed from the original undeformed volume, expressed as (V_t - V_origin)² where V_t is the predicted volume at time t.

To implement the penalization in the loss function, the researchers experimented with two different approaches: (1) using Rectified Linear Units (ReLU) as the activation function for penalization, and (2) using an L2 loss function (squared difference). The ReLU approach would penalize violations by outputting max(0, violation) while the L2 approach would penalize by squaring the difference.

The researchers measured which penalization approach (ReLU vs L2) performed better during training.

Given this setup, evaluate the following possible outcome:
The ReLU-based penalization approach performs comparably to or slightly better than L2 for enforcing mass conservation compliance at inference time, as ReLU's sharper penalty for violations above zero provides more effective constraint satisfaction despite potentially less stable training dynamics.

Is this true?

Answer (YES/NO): NO